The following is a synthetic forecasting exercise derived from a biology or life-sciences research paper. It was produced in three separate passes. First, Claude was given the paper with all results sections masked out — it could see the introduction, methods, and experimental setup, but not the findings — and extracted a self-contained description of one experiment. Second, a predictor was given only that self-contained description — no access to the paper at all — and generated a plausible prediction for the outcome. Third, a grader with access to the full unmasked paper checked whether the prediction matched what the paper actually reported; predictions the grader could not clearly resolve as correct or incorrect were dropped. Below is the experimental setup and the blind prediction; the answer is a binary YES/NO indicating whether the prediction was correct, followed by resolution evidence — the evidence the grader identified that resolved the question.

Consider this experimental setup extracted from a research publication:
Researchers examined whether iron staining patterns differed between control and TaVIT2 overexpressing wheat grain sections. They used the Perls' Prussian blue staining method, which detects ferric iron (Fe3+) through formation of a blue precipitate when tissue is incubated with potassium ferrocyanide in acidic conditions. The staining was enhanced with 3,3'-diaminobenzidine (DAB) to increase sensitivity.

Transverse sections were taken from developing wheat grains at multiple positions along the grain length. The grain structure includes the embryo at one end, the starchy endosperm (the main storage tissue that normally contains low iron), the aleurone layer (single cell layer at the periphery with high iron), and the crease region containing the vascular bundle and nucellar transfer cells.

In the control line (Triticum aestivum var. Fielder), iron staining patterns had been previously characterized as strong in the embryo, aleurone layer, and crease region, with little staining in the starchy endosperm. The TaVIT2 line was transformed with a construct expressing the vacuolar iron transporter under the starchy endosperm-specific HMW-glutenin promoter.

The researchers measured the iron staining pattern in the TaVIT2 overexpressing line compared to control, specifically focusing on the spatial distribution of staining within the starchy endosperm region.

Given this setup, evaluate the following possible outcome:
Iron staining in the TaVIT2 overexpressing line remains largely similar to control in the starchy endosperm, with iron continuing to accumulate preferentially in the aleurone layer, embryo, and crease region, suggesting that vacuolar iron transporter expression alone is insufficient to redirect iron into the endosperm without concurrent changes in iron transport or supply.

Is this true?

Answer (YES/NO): NO